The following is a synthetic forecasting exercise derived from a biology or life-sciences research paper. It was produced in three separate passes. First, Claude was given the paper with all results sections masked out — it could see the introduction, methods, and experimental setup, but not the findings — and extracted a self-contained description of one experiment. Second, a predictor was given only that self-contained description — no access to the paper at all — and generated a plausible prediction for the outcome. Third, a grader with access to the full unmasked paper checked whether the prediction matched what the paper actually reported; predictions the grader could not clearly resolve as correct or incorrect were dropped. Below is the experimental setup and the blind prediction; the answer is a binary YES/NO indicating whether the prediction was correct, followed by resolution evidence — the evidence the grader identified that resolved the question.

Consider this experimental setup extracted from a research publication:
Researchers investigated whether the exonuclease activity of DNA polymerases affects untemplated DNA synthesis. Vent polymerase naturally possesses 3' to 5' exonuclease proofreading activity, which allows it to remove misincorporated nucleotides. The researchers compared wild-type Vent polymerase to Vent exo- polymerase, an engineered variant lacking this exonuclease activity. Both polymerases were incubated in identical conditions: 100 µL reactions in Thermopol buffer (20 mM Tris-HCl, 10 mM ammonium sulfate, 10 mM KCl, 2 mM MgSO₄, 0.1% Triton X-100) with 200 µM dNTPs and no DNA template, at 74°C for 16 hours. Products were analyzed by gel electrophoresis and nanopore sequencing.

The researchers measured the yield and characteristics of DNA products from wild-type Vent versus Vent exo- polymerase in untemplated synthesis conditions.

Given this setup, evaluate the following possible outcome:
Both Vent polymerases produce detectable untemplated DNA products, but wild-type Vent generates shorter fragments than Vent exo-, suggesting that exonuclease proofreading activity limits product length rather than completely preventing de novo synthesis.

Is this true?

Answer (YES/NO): NO